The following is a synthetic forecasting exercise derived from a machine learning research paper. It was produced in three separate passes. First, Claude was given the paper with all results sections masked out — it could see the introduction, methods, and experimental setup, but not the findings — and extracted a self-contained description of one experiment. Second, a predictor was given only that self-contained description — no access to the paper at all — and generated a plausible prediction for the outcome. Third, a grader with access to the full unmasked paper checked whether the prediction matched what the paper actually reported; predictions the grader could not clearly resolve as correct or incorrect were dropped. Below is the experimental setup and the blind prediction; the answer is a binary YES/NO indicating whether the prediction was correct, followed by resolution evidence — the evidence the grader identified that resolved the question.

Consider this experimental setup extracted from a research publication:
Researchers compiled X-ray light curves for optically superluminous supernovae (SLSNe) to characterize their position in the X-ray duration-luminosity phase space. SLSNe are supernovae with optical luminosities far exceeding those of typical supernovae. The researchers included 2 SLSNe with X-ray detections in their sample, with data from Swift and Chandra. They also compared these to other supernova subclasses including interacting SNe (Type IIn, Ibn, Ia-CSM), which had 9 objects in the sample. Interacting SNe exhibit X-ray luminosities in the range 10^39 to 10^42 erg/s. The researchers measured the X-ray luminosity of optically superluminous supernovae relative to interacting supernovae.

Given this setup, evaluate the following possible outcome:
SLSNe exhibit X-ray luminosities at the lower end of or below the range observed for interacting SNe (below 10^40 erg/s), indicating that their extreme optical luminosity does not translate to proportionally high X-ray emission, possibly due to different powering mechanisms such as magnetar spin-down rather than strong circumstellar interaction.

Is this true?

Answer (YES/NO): NO